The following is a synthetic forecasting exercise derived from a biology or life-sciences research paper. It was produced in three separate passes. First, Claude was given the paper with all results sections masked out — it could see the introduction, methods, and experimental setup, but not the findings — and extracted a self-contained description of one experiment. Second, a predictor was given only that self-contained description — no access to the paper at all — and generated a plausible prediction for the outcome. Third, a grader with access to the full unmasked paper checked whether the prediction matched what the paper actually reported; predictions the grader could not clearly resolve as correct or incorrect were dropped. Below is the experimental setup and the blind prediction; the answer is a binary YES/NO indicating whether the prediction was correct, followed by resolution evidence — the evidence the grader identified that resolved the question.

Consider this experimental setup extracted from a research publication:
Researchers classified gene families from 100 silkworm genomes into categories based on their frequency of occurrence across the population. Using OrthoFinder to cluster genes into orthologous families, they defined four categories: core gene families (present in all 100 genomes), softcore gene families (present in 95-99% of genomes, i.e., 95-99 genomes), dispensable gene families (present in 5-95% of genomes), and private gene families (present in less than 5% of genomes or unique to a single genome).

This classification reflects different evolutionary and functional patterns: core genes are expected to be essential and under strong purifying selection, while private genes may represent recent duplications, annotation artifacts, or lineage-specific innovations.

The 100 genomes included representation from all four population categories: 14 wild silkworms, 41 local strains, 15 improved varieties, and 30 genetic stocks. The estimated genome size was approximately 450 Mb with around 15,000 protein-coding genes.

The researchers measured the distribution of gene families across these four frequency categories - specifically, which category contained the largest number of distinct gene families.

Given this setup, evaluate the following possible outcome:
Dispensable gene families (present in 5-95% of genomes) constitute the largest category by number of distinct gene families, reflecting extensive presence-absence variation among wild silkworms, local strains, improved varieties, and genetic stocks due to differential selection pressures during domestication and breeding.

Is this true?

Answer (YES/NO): YES